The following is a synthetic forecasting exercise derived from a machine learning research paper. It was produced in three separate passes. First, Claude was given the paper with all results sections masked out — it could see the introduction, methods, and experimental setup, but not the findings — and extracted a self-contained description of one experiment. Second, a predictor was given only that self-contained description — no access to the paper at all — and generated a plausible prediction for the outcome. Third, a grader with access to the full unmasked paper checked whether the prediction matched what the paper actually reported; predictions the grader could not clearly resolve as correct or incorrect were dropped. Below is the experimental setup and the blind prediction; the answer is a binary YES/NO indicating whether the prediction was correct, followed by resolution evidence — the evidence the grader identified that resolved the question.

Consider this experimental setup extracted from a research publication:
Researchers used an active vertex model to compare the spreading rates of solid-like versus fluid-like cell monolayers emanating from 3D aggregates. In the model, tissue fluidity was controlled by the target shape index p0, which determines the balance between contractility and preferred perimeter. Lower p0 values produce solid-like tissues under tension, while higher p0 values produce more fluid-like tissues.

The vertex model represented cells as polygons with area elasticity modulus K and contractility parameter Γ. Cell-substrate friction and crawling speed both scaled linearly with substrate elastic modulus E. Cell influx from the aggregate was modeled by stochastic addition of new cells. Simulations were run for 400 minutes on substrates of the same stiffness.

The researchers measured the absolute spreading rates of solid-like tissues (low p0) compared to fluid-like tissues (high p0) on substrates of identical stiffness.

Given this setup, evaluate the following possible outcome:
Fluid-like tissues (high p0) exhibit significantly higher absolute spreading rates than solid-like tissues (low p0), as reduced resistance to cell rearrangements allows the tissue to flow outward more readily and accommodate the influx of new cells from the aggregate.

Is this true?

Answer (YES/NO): NO